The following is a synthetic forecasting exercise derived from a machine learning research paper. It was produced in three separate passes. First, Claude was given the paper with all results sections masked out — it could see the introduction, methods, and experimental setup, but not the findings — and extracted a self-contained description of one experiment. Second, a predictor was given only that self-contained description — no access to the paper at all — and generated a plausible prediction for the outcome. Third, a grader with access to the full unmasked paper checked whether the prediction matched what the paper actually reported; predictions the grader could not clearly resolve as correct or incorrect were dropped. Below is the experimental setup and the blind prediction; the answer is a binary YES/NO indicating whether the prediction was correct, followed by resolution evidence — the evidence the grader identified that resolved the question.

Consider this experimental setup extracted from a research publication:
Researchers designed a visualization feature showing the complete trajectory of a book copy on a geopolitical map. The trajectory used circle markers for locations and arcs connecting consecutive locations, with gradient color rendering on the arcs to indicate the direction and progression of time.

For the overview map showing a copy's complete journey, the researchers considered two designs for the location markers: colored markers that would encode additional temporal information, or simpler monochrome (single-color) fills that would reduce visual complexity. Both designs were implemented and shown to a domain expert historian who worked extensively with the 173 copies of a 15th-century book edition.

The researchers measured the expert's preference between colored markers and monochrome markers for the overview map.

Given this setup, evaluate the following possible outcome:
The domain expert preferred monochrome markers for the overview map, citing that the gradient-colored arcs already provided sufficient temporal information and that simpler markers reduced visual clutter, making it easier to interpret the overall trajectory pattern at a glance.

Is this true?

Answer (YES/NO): NO